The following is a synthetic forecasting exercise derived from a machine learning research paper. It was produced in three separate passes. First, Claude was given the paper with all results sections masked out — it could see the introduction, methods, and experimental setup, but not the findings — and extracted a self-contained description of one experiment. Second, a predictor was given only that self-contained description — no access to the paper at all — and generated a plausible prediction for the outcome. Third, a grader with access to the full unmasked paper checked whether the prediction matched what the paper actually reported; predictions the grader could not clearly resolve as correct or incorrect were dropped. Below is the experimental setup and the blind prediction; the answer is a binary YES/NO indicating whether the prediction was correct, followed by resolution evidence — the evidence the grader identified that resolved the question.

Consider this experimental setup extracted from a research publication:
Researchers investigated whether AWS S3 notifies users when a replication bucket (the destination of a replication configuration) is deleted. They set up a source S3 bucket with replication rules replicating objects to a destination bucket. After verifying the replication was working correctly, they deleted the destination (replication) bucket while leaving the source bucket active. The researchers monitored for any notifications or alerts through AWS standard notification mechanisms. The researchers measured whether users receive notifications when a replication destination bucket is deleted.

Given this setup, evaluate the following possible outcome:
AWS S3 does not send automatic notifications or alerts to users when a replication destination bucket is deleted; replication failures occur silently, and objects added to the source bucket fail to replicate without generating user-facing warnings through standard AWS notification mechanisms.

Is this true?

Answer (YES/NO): YES